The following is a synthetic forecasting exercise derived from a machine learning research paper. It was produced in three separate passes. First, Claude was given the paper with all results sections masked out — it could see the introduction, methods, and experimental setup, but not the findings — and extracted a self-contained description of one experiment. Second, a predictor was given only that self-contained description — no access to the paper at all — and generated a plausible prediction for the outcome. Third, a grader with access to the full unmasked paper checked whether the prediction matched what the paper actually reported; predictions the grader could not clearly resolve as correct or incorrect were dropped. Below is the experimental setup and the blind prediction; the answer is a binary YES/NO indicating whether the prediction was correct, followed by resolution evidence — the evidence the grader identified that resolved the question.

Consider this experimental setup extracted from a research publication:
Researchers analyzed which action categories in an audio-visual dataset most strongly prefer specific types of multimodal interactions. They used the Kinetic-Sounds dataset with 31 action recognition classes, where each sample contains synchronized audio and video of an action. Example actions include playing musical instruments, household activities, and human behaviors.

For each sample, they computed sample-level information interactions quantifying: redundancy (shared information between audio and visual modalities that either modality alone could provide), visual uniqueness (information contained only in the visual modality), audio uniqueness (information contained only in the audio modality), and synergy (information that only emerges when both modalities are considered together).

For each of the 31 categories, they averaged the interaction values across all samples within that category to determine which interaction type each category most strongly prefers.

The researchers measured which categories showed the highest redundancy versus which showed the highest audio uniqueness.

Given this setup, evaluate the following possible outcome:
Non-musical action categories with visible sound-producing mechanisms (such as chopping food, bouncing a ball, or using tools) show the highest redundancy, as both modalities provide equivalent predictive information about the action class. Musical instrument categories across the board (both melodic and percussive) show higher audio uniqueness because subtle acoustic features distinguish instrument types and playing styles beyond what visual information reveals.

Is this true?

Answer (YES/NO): NO